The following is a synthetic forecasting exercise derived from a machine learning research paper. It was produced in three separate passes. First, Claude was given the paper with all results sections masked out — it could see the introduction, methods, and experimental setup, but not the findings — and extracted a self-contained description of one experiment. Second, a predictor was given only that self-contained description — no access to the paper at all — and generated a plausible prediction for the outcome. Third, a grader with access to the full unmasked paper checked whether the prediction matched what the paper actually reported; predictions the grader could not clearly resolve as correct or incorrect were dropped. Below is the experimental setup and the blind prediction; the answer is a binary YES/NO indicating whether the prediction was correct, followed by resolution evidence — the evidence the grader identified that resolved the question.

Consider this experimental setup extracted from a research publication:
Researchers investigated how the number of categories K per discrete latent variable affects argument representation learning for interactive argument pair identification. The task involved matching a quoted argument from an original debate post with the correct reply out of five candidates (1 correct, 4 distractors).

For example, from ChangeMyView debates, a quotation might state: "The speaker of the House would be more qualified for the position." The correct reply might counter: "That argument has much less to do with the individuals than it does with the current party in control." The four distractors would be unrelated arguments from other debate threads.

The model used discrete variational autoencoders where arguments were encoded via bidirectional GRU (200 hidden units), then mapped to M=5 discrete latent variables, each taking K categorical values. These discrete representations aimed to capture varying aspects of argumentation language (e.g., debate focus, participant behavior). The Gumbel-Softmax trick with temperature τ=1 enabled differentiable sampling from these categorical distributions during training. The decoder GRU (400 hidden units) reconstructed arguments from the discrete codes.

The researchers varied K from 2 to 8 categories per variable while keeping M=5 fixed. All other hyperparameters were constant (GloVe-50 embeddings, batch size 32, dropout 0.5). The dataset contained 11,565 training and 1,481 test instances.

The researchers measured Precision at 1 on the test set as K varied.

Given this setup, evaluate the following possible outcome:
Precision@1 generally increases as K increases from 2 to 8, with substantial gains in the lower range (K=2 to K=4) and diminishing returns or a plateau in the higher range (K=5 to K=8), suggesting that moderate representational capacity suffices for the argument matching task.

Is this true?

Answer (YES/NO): NO